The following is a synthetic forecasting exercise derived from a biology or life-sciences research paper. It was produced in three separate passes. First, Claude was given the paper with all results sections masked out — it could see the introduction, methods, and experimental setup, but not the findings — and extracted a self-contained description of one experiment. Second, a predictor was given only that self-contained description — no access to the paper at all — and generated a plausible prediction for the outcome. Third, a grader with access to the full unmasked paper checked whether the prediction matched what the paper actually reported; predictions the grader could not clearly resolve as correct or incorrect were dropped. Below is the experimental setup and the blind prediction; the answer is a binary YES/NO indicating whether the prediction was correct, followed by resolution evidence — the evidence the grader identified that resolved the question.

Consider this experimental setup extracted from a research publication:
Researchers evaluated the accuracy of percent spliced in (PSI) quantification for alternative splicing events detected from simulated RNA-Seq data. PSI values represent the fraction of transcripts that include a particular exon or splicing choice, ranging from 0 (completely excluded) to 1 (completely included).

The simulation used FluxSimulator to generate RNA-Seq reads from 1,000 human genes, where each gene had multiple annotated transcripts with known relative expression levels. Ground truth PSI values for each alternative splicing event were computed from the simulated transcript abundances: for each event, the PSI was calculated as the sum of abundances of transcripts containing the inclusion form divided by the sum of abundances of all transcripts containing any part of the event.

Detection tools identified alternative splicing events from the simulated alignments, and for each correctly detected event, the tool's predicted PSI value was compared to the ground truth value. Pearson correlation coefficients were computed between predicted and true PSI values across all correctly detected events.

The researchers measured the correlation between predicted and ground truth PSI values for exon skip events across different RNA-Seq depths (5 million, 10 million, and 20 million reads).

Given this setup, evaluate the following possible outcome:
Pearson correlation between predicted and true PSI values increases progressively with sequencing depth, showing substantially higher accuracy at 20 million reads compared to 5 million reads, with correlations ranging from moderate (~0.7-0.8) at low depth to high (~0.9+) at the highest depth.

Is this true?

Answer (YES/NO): NO